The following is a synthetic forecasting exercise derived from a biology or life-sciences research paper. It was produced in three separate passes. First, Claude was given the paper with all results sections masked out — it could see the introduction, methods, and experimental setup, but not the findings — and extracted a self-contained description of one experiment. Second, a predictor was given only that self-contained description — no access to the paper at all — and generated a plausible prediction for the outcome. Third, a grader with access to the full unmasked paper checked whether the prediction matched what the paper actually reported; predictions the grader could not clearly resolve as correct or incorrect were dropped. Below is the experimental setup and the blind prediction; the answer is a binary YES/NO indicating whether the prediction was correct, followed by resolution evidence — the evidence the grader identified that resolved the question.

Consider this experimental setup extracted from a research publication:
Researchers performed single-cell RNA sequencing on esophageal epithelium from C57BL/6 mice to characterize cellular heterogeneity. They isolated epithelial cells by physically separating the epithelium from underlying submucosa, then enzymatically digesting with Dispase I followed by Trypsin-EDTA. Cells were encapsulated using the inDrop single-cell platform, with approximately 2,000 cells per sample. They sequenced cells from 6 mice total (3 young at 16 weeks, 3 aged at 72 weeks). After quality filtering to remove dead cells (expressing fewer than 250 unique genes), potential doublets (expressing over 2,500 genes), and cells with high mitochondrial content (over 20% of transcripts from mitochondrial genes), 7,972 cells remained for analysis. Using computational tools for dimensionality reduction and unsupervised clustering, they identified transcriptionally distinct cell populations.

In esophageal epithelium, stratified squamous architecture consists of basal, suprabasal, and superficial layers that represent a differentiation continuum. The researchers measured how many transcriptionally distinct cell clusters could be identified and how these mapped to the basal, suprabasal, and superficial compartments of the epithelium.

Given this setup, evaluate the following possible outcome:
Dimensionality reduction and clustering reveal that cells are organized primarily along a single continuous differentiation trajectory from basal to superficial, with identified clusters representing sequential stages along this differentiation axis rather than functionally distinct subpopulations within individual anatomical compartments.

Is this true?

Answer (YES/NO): NO